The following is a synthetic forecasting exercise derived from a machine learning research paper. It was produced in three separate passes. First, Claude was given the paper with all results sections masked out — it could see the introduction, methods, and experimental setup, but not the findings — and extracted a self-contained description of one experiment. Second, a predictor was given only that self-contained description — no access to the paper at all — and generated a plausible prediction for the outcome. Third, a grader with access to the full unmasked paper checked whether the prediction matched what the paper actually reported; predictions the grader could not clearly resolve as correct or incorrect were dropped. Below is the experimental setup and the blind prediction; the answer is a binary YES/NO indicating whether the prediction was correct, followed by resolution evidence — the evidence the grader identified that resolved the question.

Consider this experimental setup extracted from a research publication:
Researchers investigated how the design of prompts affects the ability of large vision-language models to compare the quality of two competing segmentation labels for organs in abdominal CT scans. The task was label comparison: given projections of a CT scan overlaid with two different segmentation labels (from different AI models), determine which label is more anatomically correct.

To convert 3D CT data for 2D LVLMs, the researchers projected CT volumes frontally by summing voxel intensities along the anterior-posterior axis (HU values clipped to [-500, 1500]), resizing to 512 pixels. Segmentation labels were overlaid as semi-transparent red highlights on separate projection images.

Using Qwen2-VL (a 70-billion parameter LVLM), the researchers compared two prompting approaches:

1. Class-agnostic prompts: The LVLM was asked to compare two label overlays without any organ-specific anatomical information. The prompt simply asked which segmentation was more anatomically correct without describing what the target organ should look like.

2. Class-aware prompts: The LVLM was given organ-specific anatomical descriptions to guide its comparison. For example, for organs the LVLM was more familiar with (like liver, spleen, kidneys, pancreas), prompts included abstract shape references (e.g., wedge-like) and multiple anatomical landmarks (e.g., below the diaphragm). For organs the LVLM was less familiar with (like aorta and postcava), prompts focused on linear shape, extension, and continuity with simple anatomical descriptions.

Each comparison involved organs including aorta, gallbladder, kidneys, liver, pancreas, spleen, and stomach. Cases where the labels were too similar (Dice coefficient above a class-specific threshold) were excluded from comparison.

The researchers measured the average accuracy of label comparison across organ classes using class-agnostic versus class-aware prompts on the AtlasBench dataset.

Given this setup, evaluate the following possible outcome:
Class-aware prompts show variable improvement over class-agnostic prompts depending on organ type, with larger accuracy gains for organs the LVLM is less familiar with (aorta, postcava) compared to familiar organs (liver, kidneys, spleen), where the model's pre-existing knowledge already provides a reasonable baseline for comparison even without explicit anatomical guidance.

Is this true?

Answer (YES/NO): YES